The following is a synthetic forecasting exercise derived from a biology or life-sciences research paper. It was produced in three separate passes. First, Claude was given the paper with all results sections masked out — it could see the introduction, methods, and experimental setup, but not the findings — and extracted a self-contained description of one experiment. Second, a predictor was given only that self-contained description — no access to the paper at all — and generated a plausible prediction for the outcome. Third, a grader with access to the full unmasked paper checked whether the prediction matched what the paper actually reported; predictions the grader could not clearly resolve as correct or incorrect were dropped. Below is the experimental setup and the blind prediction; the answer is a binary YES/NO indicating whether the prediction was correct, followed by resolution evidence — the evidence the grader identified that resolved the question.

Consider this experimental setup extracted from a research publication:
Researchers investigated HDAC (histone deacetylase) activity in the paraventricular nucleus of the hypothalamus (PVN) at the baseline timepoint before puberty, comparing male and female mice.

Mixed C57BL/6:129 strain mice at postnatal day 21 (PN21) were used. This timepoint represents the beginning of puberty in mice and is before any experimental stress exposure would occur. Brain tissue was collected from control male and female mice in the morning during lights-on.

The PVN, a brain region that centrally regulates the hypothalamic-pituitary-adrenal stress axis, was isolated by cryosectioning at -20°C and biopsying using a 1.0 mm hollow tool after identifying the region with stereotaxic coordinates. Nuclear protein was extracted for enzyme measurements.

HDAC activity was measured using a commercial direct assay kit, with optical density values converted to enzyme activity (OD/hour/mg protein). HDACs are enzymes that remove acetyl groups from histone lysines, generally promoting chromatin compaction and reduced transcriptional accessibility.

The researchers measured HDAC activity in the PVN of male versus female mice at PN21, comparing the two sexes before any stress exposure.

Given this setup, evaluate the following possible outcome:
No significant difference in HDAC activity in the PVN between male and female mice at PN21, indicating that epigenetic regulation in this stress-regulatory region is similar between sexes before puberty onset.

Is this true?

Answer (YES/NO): YES